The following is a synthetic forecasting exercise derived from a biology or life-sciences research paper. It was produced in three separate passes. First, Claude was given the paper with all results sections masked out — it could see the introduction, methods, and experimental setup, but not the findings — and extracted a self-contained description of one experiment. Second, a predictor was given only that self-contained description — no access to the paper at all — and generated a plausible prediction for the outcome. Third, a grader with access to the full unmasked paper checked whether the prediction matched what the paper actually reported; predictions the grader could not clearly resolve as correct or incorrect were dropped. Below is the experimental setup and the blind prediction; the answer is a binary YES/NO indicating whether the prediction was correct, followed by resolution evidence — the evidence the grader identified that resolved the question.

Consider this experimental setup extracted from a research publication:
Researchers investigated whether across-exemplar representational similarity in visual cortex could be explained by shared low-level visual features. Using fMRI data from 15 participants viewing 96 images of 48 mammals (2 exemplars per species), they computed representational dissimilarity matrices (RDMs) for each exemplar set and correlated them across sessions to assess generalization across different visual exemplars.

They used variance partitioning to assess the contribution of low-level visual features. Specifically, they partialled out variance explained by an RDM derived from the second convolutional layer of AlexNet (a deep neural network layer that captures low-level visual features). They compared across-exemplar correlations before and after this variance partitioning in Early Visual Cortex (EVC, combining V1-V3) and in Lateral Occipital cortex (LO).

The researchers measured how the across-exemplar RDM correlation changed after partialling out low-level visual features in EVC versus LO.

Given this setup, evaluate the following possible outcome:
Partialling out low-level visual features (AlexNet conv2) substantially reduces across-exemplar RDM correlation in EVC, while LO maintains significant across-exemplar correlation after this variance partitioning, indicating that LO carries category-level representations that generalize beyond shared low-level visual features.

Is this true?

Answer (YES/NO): YES